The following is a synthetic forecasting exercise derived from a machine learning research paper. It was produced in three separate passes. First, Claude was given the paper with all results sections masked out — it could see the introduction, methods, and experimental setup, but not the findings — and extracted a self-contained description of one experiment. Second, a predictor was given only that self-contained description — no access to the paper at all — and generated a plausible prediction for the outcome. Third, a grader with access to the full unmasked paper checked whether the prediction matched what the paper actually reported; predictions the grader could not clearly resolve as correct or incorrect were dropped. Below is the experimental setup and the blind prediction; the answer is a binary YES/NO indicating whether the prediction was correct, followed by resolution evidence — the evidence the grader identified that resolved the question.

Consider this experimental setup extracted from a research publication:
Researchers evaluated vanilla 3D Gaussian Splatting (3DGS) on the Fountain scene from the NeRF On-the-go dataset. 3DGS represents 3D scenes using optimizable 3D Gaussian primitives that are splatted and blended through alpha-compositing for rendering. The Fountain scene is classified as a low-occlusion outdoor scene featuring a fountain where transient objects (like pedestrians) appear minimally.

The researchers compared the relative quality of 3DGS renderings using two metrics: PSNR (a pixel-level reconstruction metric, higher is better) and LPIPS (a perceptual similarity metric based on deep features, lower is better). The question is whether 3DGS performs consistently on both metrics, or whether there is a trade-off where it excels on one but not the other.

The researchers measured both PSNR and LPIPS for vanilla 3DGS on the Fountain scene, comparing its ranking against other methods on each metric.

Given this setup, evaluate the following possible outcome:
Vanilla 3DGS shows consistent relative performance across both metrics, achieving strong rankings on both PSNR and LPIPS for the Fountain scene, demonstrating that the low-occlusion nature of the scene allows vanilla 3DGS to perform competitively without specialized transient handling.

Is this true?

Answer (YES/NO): NO